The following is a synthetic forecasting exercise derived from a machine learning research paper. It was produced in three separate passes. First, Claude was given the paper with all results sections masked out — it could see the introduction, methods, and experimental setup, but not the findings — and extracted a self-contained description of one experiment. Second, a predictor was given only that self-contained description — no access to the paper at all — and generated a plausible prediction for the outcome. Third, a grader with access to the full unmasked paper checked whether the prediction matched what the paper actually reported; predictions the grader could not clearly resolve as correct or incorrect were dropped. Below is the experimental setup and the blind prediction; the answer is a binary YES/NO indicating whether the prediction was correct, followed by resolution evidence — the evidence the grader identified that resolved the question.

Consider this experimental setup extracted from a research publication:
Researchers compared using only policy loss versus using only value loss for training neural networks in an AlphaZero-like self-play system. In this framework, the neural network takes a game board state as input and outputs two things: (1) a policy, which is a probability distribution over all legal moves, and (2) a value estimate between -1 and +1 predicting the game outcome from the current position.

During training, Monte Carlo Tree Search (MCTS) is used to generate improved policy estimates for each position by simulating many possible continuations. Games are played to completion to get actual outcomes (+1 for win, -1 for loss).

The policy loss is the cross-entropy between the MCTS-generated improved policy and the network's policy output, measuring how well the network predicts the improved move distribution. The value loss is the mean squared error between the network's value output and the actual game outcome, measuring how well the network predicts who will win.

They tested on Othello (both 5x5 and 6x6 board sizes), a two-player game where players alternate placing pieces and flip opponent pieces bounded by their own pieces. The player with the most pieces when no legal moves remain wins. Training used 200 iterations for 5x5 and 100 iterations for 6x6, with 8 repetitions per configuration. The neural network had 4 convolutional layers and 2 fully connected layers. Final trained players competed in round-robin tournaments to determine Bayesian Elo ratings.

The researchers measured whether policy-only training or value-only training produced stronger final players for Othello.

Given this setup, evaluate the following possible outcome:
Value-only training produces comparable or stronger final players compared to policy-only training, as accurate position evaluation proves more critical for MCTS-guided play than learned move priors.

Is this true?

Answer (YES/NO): YES